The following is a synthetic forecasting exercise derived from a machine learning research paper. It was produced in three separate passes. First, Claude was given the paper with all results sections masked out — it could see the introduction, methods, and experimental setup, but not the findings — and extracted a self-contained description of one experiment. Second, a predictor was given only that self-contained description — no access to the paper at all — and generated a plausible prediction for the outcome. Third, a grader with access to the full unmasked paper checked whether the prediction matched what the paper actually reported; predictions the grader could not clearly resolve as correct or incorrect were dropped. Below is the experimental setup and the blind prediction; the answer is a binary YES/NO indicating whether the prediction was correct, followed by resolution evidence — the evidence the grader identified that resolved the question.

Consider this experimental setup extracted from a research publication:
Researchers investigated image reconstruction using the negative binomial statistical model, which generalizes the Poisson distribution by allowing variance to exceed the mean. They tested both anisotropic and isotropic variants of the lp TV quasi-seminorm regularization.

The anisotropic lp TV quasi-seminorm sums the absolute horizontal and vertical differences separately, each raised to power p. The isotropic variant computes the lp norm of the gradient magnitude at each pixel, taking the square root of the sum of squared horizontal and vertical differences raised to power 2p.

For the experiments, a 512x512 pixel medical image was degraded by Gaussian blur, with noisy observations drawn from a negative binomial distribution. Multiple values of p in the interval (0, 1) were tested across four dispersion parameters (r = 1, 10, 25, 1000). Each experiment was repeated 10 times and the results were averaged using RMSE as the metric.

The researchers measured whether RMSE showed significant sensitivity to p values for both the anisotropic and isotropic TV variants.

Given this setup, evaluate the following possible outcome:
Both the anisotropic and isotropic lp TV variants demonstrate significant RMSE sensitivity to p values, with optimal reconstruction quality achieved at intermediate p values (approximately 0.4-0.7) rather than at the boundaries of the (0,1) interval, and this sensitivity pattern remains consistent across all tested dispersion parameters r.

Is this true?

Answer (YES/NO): NO